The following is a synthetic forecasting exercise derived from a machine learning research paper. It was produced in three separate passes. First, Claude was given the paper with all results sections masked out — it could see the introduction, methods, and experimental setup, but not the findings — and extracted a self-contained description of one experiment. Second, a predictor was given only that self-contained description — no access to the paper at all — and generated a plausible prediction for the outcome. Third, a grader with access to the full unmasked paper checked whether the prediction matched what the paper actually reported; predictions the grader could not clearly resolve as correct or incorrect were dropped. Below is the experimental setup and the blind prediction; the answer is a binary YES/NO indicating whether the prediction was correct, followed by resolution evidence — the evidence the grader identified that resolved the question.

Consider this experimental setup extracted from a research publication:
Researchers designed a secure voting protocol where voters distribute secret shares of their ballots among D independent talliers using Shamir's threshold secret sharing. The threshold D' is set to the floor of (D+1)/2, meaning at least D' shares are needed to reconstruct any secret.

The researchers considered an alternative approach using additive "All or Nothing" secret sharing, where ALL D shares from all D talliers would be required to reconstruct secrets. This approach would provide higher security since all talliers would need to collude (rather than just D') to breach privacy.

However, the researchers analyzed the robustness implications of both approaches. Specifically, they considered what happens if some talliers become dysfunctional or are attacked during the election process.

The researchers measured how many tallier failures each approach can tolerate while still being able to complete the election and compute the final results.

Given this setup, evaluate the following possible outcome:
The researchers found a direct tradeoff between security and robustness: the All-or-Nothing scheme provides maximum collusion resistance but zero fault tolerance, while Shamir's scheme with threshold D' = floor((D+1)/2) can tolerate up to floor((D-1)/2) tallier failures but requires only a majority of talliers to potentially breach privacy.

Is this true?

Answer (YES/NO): YES